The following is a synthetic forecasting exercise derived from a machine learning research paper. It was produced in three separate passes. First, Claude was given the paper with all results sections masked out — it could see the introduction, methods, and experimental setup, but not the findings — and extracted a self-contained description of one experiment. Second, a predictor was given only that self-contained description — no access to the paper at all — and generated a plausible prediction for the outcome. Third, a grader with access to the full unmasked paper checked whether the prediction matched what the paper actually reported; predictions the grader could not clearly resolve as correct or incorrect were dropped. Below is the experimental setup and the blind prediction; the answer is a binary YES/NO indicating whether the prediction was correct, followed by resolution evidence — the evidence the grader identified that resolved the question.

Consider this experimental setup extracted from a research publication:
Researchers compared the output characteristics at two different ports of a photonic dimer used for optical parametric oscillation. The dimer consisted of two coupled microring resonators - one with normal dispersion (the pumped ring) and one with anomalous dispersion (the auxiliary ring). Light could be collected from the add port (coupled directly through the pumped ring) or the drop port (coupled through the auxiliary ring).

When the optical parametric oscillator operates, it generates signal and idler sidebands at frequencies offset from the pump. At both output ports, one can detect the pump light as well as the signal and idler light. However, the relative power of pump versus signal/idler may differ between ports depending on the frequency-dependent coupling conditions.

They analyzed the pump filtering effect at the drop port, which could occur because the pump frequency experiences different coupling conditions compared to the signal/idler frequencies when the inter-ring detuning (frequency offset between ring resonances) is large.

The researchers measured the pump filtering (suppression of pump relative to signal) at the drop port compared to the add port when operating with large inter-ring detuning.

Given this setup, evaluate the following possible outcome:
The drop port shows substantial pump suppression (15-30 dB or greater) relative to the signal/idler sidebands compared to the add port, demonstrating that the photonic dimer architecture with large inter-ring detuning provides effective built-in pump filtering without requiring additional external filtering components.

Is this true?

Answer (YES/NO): YES